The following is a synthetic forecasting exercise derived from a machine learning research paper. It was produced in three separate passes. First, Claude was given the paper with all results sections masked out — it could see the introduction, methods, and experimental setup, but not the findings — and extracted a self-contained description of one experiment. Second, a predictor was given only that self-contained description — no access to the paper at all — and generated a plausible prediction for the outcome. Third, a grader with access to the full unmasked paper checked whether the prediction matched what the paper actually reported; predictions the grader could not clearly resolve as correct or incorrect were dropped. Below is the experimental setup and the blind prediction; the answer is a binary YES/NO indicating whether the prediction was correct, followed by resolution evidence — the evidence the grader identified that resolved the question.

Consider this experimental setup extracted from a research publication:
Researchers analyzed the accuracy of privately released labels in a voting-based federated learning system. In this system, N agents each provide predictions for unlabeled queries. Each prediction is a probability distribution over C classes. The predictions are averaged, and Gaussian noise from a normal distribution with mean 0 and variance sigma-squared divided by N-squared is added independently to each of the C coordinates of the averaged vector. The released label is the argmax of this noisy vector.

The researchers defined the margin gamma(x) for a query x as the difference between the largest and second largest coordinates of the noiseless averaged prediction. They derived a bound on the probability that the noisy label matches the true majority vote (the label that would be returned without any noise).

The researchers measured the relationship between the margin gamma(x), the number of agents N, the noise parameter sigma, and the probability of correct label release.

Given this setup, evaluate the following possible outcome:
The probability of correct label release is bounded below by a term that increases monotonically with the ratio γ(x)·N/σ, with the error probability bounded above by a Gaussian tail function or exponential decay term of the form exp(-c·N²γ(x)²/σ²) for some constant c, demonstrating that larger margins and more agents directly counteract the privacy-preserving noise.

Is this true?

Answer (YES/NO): YES